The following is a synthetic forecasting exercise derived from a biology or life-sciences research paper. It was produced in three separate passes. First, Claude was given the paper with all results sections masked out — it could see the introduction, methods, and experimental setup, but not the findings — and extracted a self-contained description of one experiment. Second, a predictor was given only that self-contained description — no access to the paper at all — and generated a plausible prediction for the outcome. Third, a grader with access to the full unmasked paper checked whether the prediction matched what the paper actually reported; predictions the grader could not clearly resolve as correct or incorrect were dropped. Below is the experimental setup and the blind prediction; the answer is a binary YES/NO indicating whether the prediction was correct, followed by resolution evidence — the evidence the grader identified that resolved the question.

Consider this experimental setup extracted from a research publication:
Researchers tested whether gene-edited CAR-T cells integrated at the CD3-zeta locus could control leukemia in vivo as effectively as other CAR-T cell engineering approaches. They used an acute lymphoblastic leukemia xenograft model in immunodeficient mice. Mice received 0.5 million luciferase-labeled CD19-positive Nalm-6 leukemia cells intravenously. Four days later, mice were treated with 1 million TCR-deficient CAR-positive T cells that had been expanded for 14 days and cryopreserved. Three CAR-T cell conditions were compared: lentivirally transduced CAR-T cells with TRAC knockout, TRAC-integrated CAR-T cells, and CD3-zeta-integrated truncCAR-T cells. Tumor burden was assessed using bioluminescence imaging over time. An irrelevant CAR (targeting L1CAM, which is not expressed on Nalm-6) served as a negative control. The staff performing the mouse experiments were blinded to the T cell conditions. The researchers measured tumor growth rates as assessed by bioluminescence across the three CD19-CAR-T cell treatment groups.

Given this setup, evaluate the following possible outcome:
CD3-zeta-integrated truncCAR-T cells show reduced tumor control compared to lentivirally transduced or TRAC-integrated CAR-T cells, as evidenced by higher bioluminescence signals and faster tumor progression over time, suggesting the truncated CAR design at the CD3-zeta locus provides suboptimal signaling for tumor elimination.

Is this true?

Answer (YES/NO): NO